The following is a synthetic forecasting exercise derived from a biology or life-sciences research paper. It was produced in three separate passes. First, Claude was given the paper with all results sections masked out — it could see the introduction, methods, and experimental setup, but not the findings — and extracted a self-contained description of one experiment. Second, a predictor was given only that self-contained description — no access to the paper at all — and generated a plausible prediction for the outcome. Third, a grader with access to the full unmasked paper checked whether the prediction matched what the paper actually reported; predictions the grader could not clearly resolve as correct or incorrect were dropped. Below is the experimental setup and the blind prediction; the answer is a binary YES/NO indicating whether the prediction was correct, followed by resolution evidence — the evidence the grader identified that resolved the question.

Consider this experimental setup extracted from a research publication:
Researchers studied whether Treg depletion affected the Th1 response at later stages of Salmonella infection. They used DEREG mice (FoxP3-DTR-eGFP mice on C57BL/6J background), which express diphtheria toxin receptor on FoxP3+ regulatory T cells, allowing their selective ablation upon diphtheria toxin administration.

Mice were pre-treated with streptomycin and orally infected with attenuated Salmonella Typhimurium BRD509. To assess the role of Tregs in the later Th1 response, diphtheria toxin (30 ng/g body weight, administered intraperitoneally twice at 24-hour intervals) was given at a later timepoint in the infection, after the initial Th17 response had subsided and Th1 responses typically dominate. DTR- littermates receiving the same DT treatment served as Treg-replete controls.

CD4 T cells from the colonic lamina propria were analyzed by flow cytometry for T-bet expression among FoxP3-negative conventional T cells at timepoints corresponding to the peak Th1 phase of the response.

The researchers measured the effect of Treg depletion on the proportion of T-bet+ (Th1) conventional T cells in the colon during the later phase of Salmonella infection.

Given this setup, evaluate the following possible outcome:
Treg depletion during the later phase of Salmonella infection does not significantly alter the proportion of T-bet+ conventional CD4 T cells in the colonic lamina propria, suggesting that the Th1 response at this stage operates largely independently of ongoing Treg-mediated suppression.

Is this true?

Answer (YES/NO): NO